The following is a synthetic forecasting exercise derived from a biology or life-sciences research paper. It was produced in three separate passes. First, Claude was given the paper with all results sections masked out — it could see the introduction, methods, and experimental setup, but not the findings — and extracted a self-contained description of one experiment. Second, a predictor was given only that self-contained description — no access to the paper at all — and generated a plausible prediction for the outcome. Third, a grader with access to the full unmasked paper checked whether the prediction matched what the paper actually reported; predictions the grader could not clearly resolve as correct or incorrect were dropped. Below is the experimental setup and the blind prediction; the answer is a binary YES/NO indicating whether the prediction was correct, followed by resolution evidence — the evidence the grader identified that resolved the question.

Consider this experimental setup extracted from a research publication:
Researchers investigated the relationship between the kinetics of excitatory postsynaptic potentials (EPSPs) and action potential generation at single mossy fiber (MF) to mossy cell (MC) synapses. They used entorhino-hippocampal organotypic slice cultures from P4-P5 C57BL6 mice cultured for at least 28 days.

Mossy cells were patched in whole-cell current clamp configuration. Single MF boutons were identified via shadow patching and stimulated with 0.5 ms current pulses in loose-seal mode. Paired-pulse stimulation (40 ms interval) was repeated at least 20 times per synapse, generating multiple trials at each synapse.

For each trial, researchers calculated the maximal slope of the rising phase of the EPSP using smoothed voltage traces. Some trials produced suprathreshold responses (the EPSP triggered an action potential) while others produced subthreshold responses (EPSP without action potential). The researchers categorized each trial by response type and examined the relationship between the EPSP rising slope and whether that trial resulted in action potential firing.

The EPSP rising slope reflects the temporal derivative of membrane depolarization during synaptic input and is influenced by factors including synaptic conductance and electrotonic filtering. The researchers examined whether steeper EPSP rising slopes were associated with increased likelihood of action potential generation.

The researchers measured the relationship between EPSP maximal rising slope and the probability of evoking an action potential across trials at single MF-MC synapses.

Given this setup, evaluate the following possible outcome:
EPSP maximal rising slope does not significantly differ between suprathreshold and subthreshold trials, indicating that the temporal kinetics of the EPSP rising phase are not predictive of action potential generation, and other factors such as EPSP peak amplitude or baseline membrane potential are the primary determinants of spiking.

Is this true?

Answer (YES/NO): NO